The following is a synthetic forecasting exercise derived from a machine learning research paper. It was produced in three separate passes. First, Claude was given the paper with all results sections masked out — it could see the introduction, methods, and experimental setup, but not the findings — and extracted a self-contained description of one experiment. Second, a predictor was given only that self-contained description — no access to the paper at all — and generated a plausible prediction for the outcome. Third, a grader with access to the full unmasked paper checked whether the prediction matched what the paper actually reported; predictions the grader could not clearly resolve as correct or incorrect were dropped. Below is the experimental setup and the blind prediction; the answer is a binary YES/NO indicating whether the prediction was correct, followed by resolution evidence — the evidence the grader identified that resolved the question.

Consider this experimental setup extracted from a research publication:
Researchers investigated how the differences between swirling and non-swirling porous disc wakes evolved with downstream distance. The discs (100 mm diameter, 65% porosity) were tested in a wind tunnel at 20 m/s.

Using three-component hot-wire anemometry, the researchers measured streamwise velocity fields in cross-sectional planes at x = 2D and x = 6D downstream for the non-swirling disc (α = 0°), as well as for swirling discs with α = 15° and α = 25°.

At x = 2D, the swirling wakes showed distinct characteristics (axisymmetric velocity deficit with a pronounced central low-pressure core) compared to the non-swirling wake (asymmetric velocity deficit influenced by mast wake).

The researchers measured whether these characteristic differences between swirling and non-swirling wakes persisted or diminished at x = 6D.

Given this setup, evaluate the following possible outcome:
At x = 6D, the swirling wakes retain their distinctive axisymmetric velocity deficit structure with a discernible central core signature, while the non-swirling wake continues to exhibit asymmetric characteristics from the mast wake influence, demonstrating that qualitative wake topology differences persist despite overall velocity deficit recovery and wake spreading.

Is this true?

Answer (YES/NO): NO